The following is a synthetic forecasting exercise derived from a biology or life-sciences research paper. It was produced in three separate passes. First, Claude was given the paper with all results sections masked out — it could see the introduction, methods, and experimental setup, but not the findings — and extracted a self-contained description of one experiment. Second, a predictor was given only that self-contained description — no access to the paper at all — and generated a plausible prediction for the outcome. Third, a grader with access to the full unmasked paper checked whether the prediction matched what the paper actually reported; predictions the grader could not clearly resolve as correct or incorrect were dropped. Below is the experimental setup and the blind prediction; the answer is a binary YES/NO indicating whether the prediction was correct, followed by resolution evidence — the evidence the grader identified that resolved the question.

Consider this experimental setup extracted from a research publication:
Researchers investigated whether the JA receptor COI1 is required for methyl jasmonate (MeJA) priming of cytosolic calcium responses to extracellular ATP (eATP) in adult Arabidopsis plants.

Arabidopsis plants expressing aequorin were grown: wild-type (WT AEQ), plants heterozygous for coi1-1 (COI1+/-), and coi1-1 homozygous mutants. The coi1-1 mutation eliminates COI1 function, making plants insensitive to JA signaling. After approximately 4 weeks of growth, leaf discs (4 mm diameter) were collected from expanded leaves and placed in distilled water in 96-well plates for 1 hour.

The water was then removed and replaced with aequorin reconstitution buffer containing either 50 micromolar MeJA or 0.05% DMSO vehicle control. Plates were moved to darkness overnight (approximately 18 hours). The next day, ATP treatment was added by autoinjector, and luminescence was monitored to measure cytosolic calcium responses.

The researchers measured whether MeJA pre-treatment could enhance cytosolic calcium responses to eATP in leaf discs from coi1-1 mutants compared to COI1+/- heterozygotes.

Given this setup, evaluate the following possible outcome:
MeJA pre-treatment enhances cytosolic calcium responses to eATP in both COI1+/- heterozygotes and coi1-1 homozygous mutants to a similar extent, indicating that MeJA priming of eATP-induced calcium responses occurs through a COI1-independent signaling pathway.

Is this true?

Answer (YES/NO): NO